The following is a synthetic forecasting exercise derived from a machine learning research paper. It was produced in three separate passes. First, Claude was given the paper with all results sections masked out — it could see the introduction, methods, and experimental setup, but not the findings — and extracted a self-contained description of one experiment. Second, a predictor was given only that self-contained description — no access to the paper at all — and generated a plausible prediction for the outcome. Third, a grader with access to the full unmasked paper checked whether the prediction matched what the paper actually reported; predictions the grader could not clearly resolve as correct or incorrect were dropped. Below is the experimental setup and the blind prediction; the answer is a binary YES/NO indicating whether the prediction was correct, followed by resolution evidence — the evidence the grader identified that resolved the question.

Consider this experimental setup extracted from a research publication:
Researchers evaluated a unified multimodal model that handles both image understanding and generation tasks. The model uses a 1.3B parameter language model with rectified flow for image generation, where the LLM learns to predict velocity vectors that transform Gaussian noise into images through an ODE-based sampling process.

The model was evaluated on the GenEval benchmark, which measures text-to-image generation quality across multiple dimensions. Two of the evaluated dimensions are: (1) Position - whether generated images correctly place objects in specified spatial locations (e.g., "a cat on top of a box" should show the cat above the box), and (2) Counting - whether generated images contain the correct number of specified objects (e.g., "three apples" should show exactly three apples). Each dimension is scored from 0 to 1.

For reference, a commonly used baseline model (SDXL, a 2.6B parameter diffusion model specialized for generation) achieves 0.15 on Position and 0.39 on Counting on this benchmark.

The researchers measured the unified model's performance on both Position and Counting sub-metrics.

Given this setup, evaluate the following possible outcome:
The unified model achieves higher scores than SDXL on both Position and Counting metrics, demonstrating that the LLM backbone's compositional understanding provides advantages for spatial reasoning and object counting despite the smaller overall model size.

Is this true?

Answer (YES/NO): YES